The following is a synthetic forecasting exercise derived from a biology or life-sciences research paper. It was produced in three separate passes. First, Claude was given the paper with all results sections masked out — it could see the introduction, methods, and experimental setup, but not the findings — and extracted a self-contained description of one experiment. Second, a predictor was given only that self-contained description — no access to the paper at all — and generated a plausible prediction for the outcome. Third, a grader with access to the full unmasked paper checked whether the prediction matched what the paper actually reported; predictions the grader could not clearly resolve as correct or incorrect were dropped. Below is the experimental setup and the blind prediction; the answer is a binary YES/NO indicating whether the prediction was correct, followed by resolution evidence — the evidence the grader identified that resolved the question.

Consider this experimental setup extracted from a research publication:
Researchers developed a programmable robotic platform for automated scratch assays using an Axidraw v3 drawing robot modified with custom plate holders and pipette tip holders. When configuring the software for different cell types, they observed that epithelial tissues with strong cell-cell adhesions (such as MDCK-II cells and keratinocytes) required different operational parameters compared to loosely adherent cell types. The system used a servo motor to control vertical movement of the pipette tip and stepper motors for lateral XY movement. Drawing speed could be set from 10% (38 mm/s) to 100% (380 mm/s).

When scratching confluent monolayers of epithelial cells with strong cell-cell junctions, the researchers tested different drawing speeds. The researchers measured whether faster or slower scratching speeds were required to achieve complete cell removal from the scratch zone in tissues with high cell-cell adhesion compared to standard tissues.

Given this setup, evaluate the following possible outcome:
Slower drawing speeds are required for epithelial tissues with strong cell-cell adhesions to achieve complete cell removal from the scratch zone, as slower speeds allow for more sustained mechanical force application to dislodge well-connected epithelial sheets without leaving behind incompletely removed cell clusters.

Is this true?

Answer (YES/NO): NO